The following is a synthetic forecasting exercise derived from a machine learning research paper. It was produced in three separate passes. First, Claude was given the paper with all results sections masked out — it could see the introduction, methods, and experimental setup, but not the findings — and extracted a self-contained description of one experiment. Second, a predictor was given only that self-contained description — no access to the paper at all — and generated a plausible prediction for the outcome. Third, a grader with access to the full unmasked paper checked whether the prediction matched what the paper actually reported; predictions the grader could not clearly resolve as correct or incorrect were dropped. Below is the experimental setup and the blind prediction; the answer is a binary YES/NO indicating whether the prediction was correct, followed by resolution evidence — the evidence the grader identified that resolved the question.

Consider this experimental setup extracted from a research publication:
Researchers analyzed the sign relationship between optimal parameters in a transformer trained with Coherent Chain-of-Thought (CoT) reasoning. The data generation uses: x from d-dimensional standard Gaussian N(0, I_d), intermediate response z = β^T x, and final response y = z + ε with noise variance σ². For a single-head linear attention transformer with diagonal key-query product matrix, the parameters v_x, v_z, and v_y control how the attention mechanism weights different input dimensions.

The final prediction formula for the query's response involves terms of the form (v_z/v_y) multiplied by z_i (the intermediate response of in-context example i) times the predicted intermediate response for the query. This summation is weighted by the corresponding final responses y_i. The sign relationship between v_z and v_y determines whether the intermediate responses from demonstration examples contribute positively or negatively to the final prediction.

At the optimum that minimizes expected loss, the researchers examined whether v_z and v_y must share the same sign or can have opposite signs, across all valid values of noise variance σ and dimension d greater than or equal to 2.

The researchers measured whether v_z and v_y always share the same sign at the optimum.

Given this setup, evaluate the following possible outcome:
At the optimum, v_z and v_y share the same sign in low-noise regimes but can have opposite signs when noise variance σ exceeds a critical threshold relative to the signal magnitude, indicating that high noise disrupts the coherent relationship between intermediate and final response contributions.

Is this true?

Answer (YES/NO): NO